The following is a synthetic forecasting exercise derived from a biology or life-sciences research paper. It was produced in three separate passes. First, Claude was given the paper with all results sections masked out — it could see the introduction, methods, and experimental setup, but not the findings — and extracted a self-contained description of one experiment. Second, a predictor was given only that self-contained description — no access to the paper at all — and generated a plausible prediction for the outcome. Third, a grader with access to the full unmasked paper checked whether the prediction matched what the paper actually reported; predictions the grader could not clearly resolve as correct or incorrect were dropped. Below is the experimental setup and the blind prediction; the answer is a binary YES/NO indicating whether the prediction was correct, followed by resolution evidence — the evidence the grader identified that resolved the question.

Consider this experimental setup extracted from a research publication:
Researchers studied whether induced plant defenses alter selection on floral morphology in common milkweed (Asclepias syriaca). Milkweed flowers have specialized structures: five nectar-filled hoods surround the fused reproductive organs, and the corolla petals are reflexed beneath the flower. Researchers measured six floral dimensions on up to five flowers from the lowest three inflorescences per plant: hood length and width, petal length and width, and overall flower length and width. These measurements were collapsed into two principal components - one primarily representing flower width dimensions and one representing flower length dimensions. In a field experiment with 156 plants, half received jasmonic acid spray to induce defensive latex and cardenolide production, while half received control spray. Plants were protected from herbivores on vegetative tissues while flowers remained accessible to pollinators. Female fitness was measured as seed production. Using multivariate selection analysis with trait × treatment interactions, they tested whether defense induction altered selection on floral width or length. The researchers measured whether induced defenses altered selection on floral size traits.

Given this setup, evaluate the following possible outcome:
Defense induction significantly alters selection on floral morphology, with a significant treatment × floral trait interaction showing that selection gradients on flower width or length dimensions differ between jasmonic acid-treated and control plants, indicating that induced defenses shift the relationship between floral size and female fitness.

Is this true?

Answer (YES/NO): NO